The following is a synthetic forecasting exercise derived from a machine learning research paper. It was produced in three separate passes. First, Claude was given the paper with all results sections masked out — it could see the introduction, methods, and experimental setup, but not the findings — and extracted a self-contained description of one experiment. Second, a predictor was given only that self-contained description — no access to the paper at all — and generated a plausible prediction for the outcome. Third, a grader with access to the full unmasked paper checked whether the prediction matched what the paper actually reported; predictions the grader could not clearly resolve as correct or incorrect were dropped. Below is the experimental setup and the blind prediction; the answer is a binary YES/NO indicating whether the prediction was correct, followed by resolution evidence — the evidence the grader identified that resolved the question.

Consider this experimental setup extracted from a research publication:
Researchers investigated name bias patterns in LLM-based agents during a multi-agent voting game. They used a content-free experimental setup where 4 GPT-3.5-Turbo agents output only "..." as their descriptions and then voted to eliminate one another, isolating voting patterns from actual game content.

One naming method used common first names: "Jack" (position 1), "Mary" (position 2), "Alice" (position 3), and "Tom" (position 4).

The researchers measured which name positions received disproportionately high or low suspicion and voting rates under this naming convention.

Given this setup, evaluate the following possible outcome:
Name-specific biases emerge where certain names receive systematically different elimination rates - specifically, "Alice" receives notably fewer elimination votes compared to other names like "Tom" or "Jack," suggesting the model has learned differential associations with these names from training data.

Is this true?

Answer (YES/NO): YES